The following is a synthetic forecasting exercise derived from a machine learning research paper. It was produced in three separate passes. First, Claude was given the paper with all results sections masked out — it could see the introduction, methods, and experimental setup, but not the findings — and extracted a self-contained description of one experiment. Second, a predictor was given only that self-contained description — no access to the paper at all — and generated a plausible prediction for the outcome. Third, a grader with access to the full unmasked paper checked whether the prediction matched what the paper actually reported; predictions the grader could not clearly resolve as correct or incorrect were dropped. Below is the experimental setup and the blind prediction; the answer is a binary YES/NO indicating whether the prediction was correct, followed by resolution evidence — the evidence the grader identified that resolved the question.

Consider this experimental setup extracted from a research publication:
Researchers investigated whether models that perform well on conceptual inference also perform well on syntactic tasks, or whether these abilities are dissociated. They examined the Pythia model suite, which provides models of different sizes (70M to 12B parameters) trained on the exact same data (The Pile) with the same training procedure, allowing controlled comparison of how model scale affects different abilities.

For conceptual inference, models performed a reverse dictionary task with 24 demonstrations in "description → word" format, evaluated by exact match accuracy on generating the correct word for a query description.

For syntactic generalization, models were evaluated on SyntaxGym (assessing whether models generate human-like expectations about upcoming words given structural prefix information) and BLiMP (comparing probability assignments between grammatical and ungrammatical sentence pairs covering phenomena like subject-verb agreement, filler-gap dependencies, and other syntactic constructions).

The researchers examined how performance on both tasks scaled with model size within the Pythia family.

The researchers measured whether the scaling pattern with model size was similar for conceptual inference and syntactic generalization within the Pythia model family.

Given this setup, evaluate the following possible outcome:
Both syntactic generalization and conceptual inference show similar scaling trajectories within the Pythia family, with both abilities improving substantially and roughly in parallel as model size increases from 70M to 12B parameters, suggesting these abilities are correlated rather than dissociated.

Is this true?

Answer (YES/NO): NO